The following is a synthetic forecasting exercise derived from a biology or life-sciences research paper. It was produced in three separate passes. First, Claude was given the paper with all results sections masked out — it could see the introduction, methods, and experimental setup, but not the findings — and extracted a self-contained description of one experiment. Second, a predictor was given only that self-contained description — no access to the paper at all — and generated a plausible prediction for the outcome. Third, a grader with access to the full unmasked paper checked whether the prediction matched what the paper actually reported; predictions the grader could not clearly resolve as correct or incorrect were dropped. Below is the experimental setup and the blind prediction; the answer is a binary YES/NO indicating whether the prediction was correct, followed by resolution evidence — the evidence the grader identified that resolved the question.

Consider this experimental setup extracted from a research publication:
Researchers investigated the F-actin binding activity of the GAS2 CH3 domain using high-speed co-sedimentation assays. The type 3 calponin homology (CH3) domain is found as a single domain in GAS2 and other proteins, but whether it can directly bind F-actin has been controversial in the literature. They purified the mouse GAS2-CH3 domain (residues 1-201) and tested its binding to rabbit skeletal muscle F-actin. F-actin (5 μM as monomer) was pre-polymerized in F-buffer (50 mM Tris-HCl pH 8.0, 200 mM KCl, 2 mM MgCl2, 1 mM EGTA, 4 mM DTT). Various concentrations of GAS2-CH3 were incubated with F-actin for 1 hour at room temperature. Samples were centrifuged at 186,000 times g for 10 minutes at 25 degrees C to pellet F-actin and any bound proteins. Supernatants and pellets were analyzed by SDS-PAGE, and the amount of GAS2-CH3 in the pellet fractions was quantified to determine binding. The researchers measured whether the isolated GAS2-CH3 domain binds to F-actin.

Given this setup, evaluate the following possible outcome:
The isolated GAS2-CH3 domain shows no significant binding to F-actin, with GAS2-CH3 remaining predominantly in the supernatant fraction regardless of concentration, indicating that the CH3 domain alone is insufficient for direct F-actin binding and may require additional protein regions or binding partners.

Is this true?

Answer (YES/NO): NO